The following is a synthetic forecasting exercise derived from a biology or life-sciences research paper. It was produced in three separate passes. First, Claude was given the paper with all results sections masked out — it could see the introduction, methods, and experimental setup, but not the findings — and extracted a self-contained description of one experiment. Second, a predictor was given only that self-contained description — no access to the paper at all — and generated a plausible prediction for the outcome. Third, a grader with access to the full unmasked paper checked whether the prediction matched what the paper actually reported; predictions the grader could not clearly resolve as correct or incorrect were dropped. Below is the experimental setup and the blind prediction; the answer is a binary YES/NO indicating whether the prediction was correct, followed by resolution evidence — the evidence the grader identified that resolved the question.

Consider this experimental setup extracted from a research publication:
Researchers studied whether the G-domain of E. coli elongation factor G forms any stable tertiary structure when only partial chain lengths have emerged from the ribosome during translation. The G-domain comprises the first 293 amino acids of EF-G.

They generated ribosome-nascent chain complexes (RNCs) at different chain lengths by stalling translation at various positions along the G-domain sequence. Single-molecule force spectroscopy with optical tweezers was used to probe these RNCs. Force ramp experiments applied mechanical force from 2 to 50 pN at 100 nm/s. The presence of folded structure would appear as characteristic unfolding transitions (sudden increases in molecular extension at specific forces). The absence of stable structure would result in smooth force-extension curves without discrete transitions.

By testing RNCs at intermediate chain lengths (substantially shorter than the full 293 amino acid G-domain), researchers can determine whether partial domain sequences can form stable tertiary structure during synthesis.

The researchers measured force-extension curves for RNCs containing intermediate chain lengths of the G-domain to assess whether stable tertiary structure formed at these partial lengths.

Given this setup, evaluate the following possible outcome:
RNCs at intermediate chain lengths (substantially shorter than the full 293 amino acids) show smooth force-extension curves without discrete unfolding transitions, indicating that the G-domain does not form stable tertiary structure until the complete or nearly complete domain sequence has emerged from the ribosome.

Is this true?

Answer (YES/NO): YES